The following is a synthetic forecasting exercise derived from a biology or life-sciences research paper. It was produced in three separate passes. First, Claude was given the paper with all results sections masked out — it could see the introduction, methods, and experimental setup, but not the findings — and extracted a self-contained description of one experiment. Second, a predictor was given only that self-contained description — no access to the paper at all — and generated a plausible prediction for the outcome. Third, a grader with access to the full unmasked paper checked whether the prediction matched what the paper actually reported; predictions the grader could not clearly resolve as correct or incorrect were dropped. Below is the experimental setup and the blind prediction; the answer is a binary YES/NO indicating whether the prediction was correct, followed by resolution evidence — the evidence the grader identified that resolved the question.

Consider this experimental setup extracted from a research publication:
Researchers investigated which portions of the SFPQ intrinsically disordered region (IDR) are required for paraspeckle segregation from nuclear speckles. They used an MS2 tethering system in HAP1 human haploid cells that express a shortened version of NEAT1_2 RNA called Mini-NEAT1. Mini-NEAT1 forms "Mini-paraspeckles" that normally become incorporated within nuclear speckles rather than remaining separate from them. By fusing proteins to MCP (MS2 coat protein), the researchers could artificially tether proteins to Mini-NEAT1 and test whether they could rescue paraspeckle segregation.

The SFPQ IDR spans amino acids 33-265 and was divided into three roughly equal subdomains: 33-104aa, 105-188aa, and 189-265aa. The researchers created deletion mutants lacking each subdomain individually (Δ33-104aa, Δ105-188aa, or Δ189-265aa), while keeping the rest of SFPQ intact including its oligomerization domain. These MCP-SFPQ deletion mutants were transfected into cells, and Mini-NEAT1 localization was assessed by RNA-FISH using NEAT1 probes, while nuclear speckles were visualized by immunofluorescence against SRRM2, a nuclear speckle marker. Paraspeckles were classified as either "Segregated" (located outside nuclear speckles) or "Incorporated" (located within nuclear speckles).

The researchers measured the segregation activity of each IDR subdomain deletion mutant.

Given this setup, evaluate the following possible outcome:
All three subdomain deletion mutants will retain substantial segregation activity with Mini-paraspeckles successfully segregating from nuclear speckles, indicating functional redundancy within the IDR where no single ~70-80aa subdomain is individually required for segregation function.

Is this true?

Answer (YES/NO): NO